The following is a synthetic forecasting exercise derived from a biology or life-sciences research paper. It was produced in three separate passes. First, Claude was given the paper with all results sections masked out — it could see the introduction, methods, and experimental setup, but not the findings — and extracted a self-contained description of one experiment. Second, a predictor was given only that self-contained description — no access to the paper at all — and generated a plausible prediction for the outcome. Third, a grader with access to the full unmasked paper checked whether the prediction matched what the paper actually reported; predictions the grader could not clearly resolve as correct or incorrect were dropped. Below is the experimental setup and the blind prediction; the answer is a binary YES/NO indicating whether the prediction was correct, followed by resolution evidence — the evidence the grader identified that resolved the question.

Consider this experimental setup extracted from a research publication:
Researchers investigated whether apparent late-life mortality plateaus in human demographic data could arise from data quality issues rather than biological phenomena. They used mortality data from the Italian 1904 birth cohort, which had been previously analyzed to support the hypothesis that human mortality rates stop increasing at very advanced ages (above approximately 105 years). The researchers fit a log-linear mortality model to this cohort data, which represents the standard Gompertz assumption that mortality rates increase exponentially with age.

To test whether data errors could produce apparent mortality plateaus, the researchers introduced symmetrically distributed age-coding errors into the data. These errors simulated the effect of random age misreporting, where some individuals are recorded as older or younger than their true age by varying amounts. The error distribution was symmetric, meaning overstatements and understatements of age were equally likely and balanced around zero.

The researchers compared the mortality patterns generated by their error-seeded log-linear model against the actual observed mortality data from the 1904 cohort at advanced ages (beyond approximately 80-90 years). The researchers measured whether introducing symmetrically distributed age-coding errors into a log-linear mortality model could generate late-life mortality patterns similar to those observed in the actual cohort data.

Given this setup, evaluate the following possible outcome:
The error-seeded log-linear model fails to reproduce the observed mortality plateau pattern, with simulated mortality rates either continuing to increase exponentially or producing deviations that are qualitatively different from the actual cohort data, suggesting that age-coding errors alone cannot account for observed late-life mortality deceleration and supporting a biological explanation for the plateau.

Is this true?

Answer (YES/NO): NO